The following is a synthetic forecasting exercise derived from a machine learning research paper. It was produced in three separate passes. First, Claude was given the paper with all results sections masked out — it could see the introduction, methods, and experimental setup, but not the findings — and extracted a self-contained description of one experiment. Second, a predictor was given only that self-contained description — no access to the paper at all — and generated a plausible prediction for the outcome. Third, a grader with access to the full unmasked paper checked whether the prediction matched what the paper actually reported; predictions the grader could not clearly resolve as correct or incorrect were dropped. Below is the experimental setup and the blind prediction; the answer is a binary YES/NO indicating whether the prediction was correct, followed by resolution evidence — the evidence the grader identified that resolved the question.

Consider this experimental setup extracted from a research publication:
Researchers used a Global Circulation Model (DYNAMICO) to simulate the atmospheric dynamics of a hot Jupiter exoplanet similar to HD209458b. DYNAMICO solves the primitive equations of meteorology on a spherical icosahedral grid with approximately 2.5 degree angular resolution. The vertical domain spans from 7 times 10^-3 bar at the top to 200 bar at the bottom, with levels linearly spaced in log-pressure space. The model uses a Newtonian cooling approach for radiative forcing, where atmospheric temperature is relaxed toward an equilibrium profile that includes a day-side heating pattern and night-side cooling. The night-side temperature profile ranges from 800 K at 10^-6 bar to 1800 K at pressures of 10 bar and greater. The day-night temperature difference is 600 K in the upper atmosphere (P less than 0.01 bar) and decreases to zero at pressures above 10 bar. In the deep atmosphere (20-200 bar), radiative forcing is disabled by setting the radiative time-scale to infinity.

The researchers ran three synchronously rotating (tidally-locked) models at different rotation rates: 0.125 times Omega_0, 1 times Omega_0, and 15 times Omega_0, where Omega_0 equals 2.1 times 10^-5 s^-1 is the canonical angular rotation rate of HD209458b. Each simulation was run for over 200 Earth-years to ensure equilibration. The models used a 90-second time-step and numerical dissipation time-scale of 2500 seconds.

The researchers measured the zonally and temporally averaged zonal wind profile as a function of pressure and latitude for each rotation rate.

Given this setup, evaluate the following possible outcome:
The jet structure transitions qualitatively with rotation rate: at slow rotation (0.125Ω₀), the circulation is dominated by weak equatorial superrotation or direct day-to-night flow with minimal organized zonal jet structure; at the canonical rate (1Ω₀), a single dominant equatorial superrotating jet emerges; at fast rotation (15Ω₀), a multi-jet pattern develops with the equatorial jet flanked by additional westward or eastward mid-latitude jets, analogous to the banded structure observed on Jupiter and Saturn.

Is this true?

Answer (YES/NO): YES